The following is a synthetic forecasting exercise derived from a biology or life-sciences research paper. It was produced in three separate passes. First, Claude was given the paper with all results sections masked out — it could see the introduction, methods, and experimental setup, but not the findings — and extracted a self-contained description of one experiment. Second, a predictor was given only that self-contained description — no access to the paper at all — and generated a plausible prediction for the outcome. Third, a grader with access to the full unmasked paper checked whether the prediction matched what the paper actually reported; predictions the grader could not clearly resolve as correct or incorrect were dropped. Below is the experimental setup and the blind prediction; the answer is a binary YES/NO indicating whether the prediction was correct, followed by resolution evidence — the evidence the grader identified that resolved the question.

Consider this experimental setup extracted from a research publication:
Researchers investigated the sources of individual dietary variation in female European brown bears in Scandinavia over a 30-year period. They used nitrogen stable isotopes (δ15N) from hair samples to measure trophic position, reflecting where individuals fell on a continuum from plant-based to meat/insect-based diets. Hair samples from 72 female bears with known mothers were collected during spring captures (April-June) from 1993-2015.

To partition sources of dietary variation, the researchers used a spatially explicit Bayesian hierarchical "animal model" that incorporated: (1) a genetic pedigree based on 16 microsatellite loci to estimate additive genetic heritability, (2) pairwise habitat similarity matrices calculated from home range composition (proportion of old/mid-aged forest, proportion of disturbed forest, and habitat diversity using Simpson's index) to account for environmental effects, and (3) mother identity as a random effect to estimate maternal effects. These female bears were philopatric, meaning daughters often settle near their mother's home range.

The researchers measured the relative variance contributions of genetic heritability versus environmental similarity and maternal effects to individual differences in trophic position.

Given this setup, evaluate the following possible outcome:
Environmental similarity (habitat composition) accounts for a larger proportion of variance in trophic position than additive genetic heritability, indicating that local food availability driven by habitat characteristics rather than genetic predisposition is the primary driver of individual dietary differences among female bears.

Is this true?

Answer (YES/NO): NO